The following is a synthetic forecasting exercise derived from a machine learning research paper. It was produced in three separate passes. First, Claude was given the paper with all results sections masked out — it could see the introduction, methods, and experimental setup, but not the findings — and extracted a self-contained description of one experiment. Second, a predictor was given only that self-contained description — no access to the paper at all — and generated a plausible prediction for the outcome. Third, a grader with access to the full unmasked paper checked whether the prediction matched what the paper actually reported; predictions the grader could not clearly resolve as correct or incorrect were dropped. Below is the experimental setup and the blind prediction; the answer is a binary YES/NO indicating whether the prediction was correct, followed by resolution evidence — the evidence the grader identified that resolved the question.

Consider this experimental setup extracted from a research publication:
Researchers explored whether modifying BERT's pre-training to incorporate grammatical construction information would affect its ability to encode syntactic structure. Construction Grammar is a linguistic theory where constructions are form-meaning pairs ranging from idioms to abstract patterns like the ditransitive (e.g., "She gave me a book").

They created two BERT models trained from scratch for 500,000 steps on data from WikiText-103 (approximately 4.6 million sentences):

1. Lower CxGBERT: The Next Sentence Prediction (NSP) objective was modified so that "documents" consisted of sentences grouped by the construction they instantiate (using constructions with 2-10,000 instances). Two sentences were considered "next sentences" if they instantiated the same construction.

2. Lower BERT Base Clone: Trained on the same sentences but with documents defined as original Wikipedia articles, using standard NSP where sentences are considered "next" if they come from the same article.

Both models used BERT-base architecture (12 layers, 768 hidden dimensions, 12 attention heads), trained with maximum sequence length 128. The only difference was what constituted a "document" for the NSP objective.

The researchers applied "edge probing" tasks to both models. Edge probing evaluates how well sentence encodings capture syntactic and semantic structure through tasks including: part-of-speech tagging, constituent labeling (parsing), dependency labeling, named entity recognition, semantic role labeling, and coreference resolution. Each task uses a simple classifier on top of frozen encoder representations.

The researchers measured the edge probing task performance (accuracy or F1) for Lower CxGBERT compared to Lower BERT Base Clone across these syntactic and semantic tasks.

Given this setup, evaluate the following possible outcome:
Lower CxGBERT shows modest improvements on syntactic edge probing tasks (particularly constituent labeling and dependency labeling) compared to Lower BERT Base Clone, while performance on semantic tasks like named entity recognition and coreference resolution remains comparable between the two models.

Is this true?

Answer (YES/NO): NO